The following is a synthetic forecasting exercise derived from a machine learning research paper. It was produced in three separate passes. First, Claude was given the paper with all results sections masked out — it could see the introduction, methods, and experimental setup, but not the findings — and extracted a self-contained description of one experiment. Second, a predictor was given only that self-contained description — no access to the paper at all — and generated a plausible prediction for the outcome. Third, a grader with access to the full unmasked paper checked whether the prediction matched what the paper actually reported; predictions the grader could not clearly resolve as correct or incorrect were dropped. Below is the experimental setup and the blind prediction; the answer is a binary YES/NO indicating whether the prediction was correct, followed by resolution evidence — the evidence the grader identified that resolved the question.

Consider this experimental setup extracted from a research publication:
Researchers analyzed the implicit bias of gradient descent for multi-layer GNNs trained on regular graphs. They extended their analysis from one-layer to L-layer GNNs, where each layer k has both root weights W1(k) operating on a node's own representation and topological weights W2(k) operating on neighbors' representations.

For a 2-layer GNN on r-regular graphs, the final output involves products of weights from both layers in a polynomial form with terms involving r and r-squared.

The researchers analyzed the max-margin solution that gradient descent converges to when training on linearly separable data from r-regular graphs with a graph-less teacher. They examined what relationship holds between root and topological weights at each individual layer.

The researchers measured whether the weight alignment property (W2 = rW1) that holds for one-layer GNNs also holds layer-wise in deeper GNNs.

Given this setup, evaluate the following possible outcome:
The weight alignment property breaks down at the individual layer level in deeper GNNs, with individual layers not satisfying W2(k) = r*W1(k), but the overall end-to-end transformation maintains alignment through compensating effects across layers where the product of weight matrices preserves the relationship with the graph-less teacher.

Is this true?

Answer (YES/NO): NO